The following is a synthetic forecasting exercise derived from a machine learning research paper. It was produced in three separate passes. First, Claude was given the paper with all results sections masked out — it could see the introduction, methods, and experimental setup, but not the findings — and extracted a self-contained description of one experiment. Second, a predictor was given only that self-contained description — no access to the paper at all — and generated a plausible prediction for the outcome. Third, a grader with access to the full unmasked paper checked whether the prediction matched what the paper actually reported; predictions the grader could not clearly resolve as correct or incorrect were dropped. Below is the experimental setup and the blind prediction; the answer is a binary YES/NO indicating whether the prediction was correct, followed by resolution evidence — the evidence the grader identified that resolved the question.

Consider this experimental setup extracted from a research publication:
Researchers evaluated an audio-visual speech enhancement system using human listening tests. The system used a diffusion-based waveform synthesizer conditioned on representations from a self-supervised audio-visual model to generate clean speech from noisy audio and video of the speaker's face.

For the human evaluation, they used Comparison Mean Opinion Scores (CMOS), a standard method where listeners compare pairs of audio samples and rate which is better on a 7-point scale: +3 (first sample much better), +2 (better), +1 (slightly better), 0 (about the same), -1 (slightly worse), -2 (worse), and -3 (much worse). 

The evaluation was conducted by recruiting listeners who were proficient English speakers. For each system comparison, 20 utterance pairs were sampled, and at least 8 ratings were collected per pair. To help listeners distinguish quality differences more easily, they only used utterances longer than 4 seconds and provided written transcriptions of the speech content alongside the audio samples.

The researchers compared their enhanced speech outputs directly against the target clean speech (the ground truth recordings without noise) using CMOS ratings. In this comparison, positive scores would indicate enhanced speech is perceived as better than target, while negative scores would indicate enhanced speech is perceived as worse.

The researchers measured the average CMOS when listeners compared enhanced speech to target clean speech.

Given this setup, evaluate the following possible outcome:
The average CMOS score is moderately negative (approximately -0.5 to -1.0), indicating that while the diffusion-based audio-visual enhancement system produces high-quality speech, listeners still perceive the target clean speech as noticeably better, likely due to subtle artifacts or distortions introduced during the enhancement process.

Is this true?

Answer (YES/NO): NO